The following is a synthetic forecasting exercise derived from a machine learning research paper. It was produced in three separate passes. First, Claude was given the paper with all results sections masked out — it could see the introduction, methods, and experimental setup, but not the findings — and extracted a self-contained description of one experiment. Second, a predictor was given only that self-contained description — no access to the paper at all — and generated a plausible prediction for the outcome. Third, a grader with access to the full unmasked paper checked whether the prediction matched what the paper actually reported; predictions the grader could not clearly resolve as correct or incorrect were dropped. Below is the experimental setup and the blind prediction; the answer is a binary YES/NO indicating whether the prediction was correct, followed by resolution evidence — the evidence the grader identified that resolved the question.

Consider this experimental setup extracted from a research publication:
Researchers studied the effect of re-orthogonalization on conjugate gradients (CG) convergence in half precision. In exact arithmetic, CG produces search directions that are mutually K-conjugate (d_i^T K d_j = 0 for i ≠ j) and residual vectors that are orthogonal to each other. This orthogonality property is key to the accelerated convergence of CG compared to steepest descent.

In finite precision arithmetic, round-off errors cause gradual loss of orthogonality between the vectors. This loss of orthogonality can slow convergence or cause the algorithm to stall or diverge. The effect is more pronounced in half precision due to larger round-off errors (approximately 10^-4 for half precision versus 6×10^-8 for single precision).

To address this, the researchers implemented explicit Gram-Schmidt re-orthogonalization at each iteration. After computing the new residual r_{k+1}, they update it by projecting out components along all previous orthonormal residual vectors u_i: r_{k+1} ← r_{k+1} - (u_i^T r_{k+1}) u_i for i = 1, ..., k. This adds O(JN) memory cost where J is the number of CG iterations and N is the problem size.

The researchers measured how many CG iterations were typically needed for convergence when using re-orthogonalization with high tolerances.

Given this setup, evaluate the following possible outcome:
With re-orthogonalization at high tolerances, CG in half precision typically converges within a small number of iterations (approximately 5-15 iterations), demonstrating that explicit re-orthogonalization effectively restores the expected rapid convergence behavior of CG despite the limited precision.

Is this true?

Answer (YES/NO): NO